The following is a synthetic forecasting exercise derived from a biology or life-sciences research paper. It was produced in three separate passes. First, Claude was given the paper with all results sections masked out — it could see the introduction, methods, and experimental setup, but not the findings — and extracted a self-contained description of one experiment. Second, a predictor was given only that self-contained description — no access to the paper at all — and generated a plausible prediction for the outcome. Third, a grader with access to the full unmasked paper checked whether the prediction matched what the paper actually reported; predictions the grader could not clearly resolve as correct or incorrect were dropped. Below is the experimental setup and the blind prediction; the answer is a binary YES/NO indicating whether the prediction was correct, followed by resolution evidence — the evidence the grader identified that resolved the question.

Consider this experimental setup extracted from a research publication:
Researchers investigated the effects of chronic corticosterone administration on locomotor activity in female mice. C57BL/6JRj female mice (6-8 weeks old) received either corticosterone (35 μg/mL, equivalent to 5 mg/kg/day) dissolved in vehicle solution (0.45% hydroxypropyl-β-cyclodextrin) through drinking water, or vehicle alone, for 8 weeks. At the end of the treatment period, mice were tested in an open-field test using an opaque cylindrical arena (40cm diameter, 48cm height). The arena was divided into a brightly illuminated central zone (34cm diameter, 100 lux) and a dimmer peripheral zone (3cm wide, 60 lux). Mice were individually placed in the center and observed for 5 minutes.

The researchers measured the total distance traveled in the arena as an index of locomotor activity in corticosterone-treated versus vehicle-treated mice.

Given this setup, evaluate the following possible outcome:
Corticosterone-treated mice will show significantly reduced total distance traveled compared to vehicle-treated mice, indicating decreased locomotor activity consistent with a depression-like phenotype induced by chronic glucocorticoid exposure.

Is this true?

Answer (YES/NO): YES